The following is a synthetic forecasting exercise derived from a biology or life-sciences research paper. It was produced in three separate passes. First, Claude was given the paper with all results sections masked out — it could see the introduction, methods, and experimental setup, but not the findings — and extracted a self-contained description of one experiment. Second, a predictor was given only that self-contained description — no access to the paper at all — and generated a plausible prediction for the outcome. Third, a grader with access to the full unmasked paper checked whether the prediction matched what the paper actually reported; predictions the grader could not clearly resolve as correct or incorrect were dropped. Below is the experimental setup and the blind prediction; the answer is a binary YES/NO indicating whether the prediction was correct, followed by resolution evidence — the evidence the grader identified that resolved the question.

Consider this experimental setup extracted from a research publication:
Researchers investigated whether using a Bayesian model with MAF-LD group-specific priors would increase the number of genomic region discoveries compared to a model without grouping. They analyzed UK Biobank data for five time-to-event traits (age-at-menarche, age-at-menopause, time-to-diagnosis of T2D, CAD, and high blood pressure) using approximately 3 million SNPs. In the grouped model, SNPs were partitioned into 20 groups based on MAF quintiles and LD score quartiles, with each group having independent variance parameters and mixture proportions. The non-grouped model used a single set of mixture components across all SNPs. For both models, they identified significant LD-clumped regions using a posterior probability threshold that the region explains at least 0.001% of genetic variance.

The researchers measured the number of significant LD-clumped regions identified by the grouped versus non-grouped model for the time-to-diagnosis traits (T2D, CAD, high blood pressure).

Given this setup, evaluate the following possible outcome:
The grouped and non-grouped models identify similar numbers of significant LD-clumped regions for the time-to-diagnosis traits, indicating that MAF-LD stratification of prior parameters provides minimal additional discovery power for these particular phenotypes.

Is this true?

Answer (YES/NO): NO